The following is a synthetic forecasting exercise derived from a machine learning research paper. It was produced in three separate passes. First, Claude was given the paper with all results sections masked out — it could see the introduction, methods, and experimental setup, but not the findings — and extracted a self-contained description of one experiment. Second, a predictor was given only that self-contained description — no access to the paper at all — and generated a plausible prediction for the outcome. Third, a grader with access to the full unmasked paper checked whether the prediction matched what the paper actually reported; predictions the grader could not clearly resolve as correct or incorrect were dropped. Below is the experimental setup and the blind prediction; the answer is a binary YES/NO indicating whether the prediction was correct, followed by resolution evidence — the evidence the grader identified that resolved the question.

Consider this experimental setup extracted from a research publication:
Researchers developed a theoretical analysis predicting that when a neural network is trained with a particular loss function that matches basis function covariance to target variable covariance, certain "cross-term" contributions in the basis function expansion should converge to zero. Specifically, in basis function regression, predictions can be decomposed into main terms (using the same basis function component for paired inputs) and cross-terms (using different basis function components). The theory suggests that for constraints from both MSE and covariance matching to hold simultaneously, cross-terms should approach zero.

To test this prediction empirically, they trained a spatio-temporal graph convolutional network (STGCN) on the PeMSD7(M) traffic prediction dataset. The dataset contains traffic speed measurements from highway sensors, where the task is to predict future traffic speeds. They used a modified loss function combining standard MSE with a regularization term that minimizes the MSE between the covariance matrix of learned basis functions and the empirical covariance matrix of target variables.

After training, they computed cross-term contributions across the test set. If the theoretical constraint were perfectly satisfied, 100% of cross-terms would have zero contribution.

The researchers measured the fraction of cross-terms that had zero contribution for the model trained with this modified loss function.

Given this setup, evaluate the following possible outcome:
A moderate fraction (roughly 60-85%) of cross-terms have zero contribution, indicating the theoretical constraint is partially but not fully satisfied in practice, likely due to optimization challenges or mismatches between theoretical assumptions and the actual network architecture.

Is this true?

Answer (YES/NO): NO